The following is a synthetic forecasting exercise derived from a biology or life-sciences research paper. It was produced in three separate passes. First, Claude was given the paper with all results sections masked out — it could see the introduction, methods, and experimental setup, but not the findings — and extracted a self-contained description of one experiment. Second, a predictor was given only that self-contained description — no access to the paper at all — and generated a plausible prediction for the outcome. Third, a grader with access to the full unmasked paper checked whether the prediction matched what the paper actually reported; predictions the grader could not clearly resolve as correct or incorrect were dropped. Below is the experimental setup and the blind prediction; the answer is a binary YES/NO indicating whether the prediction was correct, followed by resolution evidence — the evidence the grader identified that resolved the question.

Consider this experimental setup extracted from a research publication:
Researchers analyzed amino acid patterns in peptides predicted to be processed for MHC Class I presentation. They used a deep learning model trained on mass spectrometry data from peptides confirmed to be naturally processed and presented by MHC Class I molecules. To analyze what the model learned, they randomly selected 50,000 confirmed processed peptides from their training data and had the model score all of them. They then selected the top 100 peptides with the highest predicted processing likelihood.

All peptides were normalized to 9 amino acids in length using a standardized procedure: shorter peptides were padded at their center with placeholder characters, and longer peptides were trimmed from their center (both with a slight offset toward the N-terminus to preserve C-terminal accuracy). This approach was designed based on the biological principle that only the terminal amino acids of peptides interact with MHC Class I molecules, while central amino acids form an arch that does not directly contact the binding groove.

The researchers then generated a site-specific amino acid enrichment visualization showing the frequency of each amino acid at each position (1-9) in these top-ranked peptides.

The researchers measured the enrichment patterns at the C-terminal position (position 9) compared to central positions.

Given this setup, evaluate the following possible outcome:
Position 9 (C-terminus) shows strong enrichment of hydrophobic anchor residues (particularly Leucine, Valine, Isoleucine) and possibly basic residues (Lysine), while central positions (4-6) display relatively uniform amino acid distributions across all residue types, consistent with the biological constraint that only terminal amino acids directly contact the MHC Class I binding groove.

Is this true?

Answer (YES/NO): NO